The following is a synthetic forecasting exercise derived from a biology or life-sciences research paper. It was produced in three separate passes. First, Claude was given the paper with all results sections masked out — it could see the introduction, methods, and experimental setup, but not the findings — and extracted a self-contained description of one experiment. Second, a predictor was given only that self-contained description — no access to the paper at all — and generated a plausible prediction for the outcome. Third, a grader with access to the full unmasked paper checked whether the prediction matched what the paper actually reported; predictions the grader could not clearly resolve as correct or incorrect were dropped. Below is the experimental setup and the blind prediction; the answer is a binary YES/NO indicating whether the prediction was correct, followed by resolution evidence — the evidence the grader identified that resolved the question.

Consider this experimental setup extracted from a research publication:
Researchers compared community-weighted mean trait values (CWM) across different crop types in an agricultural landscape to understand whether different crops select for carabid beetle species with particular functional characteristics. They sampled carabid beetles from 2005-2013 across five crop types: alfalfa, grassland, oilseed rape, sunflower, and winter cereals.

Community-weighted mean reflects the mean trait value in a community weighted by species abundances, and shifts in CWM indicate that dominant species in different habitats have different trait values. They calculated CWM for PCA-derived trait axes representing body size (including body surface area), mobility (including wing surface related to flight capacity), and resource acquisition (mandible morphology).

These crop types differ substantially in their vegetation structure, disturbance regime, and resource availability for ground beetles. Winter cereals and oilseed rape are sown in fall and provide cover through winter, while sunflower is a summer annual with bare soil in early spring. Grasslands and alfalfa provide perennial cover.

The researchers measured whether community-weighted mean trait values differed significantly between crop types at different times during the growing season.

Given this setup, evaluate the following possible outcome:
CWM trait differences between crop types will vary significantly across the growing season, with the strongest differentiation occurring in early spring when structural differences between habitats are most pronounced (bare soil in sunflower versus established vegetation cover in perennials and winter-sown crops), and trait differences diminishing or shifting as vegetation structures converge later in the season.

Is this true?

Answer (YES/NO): NO